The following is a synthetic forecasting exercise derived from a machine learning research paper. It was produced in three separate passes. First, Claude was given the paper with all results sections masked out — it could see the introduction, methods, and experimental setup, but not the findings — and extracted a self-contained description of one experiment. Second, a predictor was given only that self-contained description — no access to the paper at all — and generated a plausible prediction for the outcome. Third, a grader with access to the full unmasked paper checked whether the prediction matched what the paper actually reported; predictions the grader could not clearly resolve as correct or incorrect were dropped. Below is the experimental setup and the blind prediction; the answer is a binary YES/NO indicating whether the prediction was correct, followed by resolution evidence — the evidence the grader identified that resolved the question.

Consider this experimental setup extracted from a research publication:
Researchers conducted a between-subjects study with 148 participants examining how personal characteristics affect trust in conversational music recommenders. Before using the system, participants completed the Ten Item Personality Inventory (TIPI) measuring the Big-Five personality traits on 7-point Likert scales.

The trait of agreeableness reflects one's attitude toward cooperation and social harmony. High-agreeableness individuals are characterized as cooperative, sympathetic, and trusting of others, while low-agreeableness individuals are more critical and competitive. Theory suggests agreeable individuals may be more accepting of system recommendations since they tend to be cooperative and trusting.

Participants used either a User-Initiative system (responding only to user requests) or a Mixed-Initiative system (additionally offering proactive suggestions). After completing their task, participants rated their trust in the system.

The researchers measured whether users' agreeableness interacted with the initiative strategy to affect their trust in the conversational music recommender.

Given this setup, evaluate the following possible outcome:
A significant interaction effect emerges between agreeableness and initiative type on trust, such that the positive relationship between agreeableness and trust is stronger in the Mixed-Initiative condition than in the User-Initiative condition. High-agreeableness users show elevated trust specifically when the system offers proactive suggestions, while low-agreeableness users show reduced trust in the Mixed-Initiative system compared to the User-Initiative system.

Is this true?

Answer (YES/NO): NO